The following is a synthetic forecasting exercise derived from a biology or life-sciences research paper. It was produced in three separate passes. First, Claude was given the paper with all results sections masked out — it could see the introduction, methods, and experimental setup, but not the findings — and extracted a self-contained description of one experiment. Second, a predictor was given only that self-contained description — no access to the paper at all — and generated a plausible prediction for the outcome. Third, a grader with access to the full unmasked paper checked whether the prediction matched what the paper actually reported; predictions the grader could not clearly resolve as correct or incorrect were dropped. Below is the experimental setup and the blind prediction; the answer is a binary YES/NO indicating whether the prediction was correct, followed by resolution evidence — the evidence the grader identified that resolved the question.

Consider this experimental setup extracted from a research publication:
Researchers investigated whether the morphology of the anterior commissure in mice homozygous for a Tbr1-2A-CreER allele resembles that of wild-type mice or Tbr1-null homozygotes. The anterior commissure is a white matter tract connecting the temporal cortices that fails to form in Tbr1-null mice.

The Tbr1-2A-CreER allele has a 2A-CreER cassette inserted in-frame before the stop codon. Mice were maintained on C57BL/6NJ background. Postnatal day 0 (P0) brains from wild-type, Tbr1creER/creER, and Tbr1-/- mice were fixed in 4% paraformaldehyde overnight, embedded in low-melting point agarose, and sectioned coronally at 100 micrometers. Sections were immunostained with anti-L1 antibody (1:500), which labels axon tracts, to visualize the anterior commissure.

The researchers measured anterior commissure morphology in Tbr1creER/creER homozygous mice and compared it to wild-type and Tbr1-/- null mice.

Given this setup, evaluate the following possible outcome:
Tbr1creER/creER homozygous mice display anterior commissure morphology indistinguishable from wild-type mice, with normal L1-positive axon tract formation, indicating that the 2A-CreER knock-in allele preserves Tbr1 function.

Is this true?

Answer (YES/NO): NO